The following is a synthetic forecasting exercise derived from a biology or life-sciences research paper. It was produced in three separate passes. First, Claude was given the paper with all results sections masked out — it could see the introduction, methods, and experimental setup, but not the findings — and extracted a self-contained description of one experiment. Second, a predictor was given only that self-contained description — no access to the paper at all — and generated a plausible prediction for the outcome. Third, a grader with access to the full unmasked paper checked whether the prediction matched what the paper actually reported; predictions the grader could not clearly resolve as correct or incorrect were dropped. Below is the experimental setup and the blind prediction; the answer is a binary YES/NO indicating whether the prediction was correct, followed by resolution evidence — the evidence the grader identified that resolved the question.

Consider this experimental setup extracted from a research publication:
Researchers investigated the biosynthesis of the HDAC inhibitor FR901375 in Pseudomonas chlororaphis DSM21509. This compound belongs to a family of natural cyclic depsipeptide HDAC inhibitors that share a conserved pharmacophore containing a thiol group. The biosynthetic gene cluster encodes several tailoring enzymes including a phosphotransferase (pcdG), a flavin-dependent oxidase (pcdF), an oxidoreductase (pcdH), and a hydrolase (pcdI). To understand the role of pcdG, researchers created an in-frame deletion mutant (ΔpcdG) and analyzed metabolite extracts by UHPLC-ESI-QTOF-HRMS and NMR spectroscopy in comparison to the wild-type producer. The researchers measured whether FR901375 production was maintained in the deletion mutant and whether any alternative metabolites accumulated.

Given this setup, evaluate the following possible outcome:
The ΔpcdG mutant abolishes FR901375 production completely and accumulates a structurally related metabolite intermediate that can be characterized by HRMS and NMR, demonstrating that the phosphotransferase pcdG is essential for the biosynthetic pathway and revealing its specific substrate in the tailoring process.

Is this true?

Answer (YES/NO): YES